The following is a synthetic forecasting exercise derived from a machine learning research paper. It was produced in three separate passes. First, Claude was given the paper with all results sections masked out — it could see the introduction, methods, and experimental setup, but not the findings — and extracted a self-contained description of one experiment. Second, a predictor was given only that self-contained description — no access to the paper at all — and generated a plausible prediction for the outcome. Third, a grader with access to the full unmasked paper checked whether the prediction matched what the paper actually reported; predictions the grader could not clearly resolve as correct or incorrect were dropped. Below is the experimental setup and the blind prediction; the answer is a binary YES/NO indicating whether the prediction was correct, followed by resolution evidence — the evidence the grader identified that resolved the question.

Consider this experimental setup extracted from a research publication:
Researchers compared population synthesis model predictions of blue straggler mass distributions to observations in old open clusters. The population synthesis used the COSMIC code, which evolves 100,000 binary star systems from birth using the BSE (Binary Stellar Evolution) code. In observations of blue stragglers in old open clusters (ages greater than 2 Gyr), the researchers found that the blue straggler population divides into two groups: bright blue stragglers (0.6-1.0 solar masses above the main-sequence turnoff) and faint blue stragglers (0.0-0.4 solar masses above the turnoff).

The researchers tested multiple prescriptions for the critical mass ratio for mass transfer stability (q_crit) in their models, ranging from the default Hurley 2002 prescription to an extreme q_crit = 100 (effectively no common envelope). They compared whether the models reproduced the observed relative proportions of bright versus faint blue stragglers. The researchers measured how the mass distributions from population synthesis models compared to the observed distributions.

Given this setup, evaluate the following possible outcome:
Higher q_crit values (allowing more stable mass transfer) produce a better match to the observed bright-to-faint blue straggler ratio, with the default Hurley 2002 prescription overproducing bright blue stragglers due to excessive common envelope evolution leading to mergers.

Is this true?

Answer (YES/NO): NO